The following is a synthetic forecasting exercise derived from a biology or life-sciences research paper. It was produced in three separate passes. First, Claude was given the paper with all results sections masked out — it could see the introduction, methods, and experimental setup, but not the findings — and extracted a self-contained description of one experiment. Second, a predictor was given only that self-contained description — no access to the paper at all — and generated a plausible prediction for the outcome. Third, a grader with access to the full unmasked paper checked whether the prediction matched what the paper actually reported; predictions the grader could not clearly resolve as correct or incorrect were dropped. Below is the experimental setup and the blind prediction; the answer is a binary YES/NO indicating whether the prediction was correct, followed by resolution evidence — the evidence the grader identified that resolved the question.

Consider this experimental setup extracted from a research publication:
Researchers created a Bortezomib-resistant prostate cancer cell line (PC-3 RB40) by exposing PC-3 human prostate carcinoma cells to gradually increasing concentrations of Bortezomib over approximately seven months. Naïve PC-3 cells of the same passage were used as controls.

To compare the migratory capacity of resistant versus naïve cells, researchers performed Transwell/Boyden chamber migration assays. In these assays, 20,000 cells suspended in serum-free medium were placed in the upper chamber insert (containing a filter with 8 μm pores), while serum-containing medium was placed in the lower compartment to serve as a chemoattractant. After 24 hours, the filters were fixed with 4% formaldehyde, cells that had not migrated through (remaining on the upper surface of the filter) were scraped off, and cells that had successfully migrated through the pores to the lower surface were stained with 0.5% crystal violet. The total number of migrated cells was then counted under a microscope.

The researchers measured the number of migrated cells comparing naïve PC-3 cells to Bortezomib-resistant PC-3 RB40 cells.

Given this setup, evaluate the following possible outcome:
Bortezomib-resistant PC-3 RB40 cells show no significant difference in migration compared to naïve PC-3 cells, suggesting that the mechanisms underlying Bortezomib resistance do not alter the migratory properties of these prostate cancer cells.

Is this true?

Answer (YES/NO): NO